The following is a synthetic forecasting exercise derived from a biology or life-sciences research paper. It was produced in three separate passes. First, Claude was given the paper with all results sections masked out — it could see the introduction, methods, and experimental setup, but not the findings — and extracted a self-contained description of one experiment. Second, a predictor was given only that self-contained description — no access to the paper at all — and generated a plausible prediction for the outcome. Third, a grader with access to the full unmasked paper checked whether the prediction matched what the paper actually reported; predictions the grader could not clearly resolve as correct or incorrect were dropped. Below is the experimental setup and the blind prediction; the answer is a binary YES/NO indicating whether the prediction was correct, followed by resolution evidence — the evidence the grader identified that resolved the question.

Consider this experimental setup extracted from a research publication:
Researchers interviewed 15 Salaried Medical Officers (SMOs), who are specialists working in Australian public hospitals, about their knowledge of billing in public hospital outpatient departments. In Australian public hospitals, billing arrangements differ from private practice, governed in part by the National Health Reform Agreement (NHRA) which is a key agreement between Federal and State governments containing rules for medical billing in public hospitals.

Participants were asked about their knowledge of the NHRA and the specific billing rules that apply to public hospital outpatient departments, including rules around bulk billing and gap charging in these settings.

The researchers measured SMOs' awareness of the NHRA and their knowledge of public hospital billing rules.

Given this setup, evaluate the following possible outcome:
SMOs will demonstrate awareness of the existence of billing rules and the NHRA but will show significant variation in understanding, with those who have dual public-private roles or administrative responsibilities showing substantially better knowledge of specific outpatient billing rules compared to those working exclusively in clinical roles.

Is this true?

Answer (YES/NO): NO